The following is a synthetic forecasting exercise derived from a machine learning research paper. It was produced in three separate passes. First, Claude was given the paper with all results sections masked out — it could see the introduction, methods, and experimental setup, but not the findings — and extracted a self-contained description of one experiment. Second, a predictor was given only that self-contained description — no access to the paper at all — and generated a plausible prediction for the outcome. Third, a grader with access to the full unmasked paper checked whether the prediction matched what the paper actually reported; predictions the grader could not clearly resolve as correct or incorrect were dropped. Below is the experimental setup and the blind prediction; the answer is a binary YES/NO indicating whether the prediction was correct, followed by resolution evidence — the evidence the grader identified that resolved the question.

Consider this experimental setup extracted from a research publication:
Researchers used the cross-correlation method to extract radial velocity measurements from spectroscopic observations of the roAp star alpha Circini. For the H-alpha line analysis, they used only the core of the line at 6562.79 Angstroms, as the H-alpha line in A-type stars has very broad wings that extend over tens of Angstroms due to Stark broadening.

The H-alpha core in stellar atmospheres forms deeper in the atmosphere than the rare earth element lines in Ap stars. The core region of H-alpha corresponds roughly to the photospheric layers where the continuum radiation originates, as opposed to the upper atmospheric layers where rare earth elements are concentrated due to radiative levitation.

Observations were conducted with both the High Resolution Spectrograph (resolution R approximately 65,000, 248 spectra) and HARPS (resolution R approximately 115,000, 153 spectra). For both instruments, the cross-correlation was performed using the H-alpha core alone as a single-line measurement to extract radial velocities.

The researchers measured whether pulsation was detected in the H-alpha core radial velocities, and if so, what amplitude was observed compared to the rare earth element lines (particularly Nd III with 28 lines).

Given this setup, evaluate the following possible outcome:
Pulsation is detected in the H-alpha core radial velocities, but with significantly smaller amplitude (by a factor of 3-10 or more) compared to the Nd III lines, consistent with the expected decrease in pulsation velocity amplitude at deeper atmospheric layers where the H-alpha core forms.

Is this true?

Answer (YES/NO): YES